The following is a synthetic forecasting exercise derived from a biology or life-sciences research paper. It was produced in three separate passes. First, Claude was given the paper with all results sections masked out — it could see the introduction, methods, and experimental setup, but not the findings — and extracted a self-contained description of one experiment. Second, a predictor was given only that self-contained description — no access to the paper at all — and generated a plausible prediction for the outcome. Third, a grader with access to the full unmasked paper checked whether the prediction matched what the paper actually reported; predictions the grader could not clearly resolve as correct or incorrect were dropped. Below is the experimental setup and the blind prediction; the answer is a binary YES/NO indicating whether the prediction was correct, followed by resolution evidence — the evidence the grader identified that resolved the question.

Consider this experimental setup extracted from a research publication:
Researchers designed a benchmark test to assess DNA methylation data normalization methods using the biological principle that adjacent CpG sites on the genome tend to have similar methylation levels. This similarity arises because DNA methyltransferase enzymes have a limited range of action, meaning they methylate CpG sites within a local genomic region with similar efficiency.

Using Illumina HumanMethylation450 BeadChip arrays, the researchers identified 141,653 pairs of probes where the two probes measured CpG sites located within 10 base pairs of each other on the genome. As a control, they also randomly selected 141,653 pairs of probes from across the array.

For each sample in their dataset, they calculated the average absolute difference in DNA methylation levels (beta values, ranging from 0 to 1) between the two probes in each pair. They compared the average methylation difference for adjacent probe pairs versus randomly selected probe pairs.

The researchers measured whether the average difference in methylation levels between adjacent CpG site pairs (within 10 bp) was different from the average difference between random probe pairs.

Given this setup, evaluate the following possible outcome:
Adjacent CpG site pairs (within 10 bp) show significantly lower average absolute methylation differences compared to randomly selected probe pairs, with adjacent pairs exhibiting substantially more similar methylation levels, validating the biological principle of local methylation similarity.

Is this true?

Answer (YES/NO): YES